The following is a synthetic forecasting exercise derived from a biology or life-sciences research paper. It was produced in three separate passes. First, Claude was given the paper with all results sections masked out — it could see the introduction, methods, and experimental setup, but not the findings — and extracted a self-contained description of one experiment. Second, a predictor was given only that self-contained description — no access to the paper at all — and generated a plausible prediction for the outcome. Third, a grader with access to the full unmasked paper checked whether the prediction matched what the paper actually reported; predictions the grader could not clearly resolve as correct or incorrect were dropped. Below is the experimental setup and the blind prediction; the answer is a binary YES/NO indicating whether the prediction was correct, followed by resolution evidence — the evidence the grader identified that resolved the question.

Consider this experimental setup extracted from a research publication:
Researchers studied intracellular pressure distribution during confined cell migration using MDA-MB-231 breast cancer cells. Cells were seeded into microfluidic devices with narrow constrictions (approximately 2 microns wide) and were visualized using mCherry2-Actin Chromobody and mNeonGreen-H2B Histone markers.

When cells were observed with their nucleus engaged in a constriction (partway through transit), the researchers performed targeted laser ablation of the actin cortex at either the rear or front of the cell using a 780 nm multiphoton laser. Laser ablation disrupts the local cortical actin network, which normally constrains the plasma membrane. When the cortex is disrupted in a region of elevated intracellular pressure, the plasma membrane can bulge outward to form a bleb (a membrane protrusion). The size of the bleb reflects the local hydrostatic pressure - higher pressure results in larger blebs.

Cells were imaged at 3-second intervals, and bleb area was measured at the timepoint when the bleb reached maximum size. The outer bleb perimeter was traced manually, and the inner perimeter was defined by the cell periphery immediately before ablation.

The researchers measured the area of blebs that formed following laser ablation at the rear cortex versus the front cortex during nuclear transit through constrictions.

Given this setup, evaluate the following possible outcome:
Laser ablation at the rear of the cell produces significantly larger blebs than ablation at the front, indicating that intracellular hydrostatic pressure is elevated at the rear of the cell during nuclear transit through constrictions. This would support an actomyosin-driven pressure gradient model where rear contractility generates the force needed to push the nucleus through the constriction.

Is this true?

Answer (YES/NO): YES